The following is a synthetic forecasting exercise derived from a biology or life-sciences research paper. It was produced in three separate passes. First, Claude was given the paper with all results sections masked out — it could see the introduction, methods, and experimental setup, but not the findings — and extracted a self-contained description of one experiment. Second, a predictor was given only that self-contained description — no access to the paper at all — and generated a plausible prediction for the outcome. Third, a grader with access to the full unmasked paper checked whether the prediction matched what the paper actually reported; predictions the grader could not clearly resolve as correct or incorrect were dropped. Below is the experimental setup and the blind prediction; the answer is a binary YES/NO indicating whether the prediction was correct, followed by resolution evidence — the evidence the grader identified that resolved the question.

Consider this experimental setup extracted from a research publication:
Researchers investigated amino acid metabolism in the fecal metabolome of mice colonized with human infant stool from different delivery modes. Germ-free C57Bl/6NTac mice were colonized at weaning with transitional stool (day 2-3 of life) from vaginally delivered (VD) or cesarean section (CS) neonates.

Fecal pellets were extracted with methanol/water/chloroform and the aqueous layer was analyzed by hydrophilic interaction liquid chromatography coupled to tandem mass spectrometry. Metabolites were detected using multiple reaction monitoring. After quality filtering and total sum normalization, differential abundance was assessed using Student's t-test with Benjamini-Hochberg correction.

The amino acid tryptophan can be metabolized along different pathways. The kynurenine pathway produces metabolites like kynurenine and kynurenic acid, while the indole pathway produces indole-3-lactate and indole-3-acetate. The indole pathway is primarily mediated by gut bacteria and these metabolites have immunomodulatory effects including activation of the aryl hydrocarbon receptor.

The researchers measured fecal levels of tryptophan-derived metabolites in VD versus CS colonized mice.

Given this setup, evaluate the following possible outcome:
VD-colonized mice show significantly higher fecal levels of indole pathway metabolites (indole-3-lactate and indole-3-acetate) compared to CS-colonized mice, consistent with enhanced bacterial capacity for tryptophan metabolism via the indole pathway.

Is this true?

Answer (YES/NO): YES